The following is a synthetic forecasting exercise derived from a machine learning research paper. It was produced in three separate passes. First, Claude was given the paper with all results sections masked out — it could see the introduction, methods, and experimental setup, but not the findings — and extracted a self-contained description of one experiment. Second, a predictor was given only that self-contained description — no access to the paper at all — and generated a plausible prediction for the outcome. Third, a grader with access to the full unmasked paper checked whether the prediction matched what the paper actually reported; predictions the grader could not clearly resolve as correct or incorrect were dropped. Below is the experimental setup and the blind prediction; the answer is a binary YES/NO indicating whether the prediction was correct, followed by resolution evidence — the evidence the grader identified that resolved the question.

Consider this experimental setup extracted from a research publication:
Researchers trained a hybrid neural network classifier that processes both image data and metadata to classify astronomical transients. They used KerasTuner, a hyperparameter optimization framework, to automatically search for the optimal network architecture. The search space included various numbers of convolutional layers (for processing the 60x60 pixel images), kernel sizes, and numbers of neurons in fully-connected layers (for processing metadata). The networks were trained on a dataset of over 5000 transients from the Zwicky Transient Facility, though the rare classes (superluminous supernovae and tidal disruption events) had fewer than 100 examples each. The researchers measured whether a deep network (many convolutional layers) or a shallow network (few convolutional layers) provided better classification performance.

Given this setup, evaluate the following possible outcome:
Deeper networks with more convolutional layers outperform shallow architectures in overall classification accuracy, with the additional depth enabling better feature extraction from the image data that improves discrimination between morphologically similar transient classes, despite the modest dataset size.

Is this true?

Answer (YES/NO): NO